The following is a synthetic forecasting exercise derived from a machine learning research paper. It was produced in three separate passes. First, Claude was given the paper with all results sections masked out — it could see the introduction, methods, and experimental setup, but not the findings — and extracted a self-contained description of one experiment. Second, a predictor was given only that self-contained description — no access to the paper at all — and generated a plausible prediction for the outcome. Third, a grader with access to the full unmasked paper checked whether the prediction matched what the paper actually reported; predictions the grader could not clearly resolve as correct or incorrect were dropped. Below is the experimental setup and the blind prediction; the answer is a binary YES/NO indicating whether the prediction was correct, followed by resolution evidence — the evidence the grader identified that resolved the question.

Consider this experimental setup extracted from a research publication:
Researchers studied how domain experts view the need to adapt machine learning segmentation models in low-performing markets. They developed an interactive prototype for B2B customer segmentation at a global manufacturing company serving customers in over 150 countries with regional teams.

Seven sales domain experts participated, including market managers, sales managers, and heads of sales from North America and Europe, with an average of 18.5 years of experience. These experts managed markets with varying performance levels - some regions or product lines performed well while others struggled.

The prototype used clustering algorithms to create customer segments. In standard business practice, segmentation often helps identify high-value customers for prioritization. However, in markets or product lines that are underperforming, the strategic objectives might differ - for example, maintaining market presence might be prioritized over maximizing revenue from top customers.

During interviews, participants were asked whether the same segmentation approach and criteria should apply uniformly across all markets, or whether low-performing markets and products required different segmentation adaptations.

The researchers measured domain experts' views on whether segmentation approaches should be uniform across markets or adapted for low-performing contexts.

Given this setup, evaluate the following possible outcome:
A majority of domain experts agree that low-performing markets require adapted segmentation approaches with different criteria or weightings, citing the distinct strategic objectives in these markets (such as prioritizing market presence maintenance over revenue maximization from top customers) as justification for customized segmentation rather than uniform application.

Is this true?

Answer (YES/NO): YES